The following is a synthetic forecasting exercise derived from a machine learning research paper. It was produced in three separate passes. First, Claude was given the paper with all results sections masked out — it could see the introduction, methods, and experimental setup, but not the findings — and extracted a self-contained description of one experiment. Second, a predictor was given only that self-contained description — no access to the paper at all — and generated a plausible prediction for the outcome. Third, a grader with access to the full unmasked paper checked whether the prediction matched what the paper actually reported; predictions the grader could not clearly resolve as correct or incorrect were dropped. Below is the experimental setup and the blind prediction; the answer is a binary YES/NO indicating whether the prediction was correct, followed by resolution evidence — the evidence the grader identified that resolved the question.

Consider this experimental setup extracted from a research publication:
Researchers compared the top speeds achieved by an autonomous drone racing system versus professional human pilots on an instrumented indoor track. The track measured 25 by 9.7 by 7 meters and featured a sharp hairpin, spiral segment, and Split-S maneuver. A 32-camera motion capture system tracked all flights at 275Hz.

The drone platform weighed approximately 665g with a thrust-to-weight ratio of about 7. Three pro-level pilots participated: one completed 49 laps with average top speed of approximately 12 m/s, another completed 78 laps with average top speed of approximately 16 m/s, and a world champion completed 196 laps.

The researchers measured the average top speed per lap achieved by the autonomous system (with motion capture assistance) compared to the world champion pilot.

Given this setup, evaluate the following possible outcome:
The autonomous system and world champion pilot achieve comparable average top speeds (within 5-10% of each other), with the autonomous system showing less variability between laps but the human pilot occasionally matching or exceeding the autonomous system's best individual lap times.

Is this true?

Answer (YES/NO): YES